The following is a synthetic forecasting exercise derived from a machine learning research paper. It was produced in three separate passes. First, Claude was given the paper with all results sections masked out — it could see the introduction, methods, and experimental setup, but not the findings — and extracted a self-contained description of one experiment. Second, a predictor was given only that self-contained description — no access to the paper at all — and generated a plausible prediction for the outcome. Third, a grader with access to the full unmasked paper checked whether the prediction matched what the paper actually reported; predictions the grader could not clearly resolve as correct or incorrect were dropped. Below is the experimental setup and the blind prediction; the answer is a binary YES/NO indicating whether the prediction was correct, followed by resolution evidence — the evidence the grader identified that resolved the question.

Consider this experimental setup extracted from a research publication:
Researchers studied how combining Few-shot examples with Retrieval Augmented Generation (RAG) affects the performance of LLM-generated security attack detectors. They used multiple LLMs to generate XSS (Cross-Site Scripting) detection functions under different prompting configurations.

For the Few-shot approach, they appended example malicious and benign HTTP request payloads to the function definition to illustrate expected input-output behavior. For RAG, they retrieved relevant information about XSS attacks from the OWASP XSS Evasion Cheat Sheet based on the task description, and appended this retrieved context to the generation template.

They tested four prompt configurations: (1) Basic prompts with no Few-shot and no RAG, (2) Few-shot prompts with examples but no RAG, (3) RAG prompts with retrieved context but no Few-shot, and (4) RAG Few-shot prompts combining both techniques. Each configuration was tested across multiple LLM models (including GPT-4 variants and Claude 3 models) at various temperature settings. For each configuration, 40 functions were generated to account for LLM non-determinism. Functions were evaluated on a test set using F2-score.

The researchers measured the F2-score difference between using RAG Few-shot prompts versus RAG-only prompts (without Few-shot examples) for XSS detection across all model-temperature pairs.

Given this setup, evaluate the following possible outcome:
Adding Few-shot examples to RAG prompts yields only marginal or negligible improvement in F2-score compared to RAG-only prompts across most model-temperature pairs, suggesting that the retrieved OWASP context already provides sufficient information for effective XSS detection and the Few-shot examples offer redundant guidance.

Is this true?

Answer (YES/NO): YES